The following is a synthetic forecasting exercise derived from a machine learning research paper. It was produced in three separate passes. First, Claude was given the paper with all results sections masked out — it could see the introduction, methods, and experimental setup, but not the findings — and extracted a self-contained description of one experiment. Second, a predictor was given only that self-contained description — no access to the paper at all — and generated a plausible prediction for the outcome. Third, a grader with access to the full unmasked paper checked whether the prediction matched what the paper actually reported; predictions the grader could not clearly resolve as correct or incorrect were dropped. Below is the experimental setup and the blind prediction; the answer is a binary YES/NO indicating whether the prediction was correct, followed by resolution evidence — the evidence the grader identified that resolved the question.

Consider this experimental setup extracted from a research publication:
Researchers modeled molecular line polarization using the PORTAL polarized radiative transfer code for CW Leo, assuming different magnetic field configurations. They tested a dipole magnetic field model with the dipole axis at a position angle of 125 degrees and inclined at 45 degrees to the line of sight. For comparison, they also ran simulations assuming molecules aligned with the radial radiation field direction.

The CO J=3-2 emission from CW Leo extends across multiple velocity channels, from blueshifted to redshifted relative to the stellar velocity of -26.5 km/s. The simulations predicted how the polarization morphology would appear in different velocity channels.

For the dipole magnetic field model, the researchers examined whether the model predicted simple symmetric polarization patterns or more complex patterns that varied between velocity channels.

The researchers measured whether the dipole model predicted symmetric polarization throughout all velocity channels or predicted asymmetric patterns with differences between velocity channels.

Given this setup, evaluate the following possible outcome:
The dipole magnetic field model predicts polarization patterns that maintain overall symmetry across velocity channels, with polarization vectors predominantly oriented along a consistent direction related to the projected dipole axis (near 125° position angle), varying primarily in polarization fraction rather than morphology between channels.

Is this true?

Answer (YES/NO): NO